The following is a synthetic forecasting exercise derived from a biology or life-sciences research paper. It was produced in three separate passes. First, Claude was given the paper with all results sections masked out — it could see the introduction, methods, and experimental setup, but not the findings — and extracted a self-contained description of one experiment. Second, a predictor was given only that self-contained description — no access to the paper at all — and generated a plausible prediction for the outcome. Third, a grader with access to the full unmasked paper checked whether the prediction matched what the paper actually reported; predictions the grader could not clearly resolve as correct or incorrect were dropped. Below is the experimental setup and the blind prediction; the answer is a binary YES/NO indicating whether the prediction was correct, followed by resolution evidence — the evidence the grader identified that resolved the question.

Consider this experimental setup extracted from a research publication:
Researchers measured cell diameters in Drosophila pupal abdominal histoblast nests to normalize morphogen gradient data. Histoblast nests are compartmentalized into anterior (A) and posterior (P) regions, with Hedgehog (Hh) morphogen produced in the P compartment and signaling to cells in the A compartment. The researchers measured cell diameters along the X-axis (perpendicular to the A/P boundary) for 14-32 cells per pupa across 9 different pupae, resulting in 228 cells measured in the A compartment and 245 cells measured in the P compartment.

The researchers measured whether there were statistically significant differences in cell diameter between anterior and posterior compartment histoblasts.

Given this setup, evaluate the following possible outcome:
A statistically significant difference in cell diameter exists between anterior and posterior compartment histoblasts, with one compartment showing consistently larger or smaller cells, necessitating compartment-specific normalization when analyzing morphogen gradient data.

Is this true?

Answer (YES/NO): NO